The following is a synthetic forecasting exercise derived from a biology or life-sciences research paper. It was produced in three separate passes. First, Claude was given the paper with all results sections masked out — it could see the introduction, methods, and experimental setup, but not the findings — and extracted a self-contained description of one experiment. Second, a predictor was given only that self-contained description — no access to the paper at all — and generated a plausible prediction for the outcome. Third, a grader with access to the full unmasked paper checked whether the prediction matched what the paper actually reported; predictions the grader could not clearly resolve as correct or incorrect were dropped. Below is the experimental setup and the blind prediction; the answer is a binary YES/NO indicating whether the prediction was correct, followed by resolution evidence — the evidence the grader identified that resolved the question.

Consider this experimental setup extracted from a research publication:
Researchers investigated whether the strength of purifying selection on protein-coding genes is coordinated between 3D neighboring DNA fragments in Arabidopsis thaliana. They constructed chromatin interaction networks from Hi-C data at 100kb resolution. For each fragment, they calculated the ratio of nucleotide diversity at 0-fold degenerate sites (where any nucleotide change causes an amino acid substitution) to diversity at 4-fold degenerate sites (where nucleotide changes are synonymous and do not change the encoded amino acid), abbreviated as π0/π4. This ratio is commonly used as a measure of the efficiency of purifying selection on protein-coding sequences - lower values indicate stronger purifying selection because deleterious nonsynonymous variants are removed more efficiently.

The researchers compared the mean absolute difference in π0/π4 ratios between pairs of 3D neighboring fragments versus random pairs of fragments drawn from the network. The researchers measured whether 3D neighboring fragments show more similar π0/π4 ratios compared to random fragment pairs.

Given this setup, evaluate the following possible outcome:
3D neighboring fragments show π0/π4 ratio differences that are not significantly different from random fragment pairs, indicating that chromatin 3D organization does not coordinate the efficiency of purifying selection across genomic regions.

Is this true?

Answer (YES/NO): NO